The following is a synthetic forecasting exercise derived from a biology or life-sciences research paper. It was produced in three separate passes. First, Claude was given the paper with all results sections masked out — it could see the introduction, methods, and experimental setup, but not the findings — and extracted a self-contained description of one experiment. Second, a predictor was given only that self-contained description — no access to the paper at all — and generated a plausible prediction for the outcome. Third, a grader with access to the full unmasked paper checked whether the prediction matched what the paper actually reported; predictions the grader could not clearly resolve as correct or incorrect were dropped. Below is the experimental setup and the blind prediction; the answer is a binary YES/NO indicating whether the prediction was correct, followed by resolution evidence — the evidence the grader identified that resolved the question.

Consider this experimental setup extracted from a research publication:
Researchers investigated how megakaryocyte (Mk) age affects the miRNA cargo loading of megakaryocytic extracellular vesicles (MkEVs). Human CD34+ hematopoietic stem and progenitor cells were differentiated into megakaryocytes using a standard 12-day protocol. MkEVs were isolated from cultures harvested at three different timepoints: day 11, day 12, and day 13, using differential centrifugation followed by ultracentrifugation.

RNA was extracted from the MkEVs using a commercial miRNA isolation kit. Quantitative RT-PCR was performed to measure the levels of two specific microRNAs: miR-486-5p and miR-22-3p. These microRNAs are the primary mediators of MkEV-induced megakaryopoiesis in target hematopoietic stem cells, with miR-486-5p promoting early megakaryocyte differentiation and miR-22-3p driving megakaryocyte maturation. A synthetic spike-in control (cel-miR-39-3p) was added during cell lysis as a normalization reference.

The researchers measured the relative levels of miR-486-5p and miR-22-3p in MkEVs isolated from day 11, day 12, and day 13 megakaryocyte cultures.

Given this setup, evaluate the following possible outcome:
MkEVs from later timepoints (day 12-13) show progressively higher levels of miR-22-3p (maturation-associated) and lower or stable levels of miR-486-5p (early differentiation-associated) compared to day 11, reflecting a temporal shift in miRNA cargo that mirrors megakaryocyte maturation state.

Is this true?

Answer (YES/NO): NO